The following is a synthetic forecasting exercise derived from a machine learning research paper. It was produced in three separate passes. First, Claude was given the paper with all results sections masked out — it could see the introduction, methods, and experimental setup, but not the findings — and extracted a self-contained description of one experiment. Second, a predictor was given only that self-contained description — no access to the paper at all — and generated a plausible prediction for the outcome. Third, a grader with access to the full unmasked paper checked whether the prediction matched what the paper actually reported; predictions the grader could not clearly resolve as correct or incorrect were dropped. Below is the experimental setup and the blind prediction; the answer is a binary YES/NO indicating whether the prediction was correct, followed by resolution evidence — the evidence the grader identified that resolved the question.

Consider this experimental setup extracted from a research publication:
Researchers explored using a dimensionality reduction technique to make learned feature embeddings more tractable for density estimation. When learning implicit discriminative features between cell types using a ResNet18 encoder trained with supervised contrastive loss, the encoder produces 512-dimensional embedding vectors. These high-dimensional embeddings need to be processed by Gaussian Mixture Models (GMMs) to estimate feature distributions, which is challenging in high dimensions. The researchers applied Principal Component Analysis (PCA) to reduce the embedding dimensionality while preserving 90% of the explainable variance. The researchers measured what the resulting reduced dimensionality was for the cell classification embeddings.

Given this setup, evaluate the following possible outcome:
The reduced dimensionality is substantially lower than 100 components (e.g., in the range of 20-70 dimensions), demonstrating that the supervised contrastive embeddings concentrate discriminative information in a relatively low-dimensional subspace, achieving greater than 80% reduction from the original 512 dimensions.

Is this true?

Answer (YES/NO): NO